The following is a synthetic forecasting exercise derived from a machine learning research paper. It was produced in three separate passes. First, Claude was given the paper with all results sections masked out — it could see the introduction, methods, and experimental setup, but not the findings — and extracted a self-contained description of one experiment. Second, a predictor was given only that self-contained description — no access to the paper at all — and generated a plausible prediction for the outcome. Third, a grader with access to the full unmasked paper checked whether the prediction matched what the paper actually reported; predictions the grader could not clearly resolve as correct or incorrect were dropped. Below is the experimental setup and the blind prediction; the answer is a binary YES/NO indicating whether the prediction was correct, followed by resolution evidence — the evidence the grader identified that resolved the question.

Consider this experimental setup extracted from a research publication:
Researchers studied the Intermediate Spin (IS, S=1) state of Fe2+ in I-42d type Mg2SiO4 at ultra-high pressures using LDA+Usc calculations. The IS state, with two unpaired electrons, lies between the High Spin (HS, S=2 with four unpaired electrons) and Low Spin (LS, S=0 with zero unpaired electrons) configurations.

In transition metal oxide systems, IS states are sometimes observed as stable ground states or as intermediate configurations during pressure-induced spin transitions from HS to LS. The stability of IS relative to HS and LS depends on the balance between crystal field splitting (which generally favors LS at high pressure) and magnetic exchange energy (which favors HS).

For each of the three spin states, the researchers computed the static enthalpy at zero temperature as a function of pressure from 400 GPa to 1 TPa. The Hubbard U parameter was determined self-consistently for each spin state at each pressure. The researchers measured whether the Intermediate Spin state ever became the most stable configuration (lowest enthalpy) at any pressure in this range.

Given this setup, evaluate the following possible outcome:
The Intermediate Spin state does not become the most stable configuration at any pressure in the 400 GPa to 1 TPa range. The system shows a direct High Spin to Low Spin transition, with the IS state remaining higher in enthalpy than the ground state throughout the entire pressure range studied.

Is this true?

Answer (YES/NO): NO